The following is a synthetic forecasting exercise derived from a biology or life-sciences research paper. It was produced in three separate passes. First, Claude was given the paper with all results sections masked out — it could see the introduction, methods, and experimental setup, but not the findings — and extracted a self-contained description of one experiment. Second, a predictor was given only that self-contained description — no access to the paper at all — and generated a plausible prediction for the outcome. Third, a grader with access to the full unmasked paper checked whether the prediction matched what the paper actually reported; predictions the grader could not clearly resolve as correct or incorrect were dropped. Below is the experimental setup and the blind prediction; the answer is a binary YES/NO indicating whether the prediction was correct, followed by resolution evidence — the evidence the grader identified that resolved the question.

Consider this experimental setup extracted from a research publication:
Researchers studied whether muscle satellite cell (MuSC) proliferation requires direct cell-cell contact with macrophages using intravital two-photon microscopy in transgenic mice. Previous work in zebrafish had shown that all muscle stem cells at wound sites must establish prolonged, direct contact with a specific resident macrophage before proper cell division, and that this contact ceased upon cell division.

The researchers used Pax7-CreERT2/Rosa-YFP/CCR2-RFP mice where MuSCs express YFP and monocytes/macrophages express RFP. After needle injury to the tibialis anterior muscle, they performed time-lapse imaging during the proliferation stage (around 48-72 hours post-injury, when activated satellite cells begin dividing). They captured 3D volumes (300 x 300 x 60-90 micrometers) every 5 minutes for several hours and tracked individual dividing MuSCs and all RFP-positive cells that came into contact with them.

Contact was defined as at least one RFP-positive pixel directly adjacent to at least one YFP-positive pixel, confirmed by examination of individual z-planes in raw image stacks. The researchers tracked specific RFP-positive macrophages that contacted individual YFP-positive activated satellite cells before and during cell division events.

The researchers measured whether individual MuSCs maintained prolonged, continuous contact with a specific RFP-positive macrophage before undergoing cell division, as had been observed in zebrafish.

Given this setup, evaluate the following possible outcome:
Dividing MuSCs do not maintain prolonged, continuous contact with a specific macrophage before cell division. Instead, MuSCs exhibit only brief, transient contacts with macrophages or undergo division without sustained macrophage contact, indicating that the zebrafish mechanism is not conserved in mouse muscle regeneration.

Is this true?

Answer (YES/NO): YES